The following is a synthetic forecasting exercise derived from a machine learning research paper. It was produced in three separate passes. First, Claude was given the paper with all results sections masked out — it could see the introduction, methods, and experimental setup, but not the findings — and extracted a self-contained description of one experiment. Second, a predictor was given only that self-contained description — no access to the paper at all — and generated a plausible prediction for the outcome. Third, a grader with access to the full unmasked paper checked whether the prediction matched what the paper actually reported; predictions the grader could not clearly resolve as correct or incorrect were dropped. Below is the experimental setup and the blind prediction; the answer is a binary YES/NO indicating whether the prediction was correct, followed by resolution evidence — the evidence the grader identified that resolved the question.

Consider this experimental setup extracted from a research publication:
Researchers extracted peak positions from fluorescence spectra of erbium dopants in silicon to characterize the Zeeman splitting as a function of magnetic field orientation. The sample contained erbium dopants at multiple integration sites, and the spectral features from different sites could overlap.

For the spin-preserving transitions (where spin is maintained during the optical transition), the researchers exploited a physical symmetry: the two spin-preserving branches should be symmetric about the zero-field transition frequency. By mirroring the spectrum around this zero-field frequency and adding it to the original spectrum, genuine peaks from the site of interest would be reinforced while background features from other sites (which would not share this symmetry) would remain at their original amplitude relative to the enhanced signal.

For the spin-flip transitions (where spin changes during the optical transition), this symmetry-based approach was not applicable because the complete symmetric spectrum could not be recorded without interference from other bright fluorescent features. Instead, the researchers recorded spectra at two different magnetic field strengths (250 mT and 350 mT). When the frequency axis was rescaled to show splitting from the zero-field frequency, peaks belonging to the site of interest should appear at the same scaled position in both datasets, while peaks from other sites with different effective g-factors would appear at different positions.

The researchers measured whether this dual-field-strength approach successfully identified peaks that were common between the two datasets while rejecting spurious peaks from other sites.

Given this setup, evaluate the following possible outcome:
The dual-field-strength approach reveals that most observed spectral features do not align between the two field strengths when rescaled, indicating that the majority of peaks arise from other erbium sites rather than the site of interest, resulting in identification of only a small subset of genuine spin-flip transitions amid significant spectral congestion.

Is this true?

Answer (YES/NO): NO